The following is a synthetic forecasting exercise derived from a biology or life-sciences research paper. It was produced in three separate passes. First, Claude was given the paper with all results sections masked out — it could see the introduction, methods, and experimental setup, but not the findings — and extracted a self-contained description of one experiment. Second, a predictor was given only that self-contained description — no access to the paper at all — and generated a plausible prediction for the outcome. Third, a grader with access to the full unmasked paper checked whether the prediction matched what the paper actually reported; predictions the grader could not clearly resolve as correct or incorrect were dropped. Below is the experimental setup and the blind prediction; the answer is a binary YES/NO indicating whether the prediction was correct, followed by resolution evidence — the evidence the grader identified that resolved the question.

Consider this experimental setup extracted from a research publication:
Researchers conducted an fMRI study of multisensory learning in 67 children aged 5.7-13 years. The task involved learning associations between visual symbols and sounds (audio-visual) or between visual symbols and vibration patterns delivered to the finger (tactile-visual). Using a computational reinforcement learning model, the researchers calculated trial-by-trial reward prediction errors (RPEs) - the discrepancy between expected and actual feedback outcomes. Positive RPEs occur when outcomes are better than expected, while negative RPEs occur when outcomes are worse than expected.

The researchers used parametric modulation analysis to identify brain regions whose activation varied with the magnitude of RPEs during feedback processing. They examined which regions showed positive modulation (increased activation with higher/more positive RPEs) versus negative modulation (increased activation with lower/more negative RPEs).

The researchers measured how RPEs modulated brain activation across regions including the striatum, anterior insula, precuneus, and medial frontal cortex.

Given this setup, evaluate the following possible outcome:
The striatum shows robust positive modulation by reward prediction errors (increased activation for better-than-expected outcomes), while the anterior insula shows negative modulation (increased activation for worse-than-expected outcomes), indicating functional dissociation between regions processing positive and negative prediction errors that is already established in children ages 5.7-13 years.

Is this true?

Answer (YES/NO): YES